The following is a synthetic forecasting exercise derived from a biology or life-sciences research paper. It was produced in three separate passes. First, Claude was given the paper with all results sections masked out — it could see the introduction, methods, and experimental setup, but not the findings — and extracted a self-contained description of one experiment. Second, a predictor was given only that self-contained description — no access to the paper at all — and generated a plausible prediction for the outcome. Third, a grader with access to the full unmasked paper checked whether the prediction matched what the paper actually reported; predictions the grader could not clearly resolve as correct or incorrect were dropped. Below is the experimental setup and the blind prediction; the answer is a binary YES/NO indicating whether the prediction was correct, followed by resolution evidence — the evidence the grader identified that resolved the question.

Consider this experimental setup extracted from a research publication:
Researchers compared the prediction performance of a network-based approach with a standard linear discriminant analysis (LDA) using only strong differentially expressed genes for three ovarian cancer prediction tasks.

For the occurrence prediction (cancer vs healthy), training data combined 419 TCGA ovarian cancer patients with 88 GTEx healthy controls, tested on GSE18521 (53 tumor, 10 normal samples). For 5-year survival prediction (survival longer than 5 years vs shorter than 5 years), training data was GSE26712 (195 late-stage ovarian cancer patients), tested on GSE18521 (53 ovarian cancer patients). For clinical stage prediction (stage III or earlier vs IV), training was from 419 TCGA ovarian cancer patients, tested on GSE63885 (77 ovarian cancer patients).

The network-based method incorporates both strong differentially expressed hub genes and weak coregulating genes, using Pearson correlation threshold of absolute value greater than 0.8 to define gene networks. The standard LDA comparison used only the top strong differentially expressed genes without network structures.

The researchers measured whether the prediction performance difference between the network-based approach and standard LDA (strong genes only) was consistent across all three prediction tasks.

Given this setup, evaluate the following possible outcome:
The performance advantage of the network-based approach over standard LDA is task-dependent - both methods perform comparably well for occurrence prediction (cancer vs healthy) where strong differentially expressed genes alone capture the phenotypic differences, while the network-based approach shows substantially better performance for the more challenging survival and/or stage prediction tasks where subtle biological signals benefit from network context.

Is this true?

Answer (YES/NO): YES